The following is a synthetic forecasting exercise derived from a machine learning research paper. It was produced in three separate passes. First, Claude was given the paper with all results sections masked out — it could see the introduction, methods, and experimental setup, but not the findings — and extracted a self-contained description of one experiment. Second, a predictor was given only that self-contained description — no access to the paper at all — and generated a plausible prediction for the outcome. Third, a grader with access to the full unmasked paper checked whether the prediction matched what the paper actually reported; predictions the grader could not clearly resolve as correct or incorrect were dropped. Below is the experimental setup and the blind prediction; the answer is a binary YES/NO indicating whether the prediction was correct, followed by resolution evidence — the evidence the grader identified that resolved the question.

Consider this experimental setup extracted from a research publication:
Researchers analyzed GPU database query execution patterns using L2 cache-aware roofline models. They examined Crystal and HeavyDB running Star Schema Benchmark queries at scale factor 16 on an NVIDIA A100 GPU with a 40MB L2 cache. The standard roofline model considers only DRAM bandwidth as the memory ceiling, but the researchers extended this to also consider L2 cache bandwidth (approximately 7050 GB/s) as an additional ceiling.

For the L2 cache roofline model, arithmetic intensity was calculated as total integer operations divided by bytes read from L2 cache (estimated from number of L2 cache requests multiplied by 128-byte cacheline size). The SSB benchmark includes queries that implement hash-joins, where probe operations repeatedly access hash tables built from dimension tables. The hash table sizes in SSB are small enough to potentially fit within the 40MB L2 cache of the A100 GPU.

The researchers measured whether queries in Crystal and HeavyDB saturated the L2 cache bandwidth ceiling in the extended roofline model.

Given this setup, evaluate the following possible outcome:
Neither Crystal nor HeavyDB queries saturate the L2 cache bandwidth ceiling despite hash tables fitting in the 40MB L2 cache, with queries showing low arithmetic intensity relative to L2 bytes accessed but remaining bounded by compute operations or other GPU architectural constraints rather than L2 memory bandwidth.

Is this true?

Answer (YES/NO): NO